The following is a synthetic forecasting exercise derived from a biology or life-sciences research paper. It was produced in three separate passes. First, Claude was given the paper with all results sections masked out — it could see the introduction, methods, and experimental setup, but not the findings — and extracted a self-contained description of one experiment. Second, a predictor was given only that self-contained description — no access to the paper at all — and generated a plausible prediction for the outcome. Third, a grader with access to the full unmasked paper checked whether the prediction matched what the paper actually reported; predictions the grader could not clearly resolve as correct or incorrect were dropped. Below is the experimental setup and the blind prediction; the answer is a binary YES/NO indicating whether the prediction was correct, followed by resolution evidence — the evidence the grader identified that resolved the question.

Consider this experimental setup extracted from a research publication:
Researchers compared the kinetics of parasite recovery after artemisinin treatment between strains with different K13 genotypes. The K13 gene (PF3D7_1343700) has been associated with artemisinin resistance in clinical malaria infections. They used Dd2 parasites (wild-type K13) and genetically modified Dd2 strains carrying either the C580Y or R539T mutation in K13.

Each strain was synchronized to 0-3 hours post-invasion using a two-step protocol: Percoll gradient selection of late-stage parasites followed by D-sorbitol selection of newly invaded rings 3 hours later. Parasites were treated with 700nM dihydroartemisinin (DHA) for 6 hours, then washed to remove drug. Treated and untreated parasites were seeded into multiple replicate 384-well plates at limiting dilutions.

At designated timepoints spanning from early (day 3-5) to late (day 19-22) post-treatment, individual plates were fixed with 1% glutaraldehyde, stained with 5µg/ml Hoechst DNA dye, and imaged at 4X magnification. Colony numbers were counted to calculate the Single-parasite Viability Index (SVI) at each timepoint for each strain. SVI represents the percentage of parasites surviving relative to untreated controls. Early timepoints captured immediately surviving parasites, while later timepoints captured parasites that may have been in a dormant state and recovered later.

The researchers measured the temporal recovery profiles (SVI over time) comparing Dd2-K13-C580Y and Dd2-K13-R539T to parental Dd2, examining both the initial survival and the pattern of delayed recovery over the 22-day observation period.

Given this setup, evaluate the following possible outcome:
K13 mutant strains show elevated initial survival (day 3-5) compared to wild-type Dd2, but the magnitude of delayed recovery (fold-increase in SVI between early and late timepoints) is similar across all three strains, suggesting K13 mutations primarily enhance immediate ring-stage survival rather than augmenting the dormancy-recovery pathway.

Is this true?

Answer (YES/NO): YES